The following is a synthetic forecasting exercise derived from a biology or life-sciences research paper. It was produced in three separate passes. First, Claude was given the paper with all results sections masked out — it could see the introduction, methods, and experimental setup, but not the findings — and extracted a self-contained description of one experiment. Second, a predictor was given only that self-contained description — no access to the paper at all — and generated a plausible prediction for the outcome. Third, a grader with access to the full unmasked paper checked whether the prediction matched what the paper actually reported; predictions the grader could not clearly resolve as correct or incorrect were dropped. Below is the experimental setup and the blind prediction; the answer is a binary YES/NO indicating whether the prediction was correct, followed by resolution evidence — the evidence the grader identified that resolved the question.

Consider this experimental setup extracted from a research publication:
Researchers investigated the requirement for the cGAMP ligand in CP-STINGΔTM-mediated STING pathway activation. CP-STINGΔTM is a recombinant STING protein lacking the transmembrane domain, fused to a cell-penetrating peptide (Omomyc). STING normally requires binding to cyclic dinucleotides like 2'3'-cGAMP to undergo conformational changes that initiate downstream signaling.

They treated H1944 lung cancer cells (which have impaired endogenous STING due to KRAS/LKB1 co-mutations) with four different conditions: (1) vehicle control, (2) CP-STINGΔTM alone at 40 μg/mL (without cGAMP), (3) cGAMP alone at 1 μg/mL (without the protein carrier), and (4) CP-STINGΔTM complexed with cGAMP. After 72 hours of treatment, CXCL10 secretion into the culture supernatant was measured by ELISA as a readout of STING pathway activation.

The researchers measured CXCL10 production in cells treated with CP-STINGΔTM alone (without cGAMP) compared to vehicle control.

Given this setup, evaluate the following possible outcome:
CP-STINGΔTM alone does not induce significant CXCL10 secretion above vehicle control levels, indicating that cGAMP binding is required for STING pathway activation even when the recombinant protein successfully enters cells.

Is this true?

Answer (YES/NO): YES